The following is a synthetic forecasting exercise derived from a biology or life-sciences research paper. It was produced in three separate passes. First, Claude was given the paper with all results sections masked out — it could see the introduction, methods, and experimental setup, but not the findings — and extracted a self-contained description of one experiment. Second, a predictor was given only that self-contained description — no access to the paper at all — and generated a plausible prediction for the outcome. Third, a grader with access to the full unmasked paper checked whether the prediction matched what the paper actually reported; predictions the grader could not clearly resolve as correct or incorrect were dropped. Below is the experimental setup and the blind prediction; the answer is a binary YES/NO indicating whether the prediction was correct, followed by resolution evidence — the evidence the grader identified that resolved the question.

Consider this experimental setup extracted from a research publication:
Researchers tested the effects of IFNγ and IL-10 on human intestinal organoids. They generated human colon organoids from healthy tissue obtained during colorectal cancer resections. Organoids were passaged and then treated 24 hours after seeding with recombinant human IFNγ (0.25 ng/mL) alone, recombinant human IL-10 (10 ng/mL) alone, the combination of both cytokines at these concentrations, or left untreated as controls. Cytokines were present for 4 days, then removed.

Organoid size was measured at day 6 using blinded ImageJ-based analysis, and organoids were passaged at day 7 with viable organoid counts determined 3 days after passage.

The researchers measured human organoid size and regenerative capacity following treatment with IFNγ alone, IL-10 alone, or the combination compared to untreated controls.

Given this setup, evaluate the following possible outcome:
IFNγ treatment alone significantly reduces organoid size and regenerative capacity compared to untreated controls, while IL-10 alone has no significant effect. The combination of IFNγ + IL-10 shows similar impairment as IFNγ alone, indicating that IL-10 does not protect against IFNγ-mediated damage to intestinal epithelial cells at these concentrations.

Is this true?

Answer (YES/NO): NO